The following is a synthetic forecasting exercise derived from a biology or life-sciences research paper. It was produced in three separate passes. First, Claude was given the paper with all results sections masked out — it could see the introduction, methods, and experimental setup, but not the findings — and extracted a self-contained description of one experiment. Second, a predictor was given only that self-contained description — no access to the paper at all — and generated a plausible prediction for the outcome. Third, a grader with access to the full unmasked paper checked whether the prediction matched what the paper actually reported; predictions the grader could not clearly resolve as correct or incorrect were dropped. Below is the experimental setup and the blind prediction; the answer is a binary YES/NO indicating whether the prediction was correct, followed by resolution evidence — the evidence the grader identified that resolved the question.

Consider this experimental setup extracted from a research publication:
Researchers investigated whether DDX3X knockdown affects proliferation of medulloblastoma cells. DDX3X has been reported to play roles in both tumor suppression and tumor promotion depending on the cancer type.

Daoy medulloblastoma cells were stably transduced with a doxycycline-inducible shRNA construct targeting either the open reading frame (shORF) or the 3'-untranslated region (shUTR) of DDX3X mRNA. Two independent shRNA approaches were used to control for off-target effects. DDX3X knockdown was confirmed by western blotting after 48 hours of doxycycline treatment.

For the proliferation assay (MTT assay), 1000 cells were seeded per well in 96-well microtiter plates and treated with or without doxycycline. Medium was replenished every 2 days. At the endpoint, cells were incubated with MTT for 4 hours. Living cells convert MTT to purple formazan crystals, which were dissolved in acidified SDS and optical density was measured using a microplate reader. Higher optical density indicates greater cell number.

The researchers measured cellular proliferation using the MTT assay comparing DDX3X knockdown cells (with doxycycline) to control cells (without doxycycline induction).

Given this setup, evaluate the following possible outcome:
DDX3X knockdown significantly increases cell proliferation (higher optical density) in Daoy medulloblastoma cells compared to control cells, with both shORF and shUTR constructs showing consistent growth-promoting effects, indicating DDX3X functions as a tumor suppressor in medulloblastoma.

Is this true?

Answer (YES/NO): NO